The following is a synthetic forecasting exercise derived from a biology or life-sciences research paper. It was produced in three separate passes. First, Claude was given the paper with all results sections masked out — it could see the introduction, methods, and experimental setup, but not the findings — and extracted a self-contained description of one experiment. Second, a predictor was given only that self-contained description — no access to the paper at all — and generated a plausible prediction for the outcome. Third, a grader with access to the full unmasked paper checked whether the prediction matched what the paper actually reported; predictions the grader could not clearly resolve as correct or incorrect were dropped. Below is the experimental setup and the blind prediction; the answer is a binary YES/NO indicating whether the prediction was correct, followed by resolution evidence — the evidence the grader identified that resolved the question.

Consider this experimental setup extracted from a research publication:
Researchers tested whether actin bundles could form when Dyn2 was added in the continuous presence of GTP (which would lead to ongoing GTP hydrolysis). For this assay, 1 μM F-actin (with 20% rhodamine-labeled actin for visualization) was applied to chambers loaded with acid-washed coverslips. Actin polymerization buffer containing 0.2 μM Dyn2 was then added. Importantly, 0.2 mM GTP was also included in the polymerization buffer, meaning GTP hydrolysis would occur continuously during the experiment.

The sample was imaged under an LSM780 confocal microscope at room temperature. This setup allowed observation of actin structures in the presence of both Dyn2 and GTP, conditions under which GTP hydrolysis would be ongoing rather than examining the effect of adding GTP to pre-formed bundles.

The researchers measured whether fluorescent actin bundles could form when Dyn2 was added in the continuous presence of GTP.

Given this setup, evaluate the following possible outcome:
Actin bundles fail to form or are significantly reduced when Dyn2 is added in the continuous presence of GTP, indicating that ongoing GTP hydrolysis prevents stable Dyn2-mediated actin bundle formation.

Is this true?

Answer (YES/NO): NO